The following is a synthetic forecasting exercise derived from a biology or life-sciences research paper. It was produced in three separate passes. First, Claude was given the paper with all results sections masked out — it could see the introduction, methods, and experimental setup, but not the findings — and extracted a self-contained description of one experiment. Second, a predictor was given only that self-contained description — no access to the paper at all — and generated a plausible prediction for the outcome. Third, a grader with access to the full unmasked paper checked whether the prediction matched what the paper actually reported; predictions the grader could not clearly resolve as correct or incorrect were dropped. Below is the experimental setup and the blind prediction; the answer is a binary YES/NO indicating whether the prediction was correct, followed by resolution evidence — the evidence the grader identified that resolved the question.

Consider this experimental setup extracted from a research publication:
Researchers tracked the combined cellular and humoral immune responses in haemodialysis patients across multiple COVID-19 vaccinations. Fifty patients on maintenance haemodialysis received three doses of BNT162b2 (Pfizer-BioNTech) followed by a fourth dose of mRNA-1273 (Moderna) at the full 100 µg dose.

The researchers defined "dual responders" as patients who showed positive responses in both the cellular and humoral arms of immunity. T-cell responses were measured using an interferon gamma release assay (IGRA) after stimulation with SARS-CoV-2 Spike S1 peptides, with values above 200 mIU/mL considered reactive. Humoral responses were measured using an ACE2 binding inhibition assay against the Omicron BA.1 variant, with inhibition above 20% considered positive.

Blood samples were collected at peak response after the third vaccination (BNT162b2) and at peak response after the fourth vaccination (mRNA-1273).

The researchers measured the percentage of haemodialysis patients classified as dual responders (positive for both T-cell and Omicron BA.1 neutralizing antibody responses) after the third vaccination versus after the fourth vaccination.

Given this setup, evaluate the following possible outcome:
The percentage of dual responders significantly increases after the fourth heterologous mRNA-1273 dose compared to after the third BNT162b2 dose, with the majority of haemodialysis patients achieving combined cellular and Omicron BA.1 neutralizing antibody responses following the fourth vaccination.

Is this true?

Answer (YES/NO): YES